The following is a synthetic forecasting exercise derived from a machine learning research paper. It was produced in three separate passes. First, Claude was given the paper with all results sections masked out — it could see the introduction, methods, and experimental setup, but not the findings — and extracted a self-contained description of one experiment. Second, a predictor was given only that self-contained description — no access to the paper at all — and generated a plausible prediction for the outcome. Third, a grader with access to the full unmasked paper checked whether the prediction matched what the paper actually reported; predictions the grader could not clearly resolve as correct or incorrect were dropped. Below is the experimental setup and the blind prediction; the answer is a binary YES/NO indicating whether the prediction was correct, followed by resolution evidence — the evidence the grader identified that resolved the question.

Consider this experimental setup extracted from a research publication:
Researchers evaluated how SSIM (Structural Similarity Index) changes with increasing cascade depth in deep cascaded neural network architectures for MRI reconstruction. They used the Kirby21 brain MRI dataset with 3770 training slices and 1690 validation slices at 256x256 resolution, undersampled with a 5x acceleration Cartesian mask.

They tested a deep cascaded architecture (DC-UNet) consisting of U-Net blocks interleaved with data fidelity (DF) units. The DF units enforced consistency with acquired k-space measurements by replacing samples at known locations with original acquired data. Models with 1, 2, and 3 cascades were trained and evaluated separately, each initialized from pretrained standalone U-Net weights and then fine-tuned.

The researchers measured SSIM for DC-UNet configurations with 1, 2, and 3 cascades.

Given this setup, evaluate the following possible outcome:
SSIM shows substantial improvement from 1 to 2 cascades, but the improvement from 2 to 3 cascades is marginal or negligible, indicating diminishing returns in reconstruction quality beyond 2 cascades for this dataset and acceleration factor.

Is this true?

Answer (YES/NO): YES